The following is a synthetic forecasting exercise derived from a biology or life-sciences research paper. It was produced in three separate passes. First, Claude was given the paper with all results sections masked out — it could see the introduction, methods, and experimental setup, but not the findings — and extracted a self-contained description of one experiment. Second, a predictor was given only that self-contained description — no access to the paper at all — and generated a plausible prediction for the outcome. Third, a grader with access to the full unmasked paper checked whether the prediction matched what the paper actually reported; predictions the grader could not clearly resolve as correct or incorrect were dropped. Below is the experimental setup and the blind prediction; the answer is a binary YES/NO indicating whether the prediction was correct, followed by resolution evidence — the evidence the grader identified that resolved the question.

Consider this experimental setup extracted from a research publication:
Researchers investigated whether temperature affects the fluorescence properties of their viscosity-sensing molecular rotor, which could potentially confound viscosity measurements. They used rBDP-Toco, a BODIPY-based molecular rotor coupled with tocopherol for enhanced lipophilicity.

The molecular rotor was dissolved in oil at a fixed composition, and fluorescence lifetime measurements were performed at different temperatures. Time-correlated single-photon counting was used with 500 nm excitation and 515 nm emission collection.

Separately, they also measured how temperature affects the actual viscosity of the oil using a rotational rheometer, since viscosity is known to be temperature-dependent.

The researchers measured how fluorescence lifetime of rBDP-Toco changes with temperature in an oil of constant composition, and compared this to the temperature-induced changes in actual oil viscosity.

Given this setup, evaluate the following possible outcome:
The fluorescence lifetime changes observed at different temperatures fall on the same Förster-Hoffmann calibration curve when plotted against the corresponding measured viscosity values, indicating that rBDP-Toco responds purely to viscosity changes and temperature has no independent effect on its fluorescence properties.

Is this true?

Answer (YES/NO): NO